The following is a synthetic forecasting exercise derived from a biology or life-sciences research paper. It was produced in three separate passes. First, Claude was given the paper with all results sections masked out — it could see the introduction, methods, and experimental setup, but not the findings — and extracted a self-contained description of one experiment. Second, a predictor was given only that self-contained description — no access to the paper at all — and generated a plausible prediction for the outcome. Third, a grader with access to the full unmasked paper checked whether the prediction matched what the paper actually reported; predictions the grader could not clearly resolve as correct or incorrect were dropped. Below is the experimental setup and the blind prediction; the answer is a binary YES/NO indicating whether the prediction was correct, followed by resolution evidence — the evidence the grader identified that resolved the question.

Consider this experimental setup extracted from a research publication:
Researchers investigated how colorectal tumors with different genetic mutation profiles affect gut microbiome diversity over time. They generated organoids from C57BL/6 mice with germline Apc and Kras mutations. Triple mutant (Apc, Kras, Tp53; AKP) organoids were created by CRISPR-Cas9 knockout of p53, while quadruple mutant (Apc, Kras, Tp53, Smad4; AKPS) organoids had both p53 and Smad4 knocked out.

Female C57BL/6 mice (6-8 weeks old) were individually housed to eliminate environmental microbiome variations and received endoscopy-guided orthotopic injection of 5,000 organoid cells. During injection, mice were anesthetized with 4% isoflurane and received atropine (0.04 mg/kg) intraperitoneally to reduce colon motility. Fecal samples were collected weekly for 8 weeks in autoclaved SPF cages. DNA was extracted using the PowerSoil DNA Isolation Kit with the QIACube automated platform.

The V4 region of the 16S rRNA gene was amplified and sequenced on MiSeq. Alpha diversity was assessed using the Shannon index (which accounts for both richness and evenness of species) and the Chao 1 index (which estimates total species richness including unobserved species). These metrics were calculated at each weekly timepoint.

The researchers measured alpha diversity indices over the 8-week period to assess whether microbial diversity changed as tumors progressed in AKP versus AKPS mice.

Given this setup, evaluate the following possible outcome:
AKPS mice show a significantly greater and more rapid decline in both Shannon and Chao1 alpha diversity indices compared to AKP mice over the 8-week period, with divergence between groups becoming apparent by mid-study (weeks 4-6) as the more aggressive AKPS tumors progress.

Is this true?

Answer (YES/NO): NO